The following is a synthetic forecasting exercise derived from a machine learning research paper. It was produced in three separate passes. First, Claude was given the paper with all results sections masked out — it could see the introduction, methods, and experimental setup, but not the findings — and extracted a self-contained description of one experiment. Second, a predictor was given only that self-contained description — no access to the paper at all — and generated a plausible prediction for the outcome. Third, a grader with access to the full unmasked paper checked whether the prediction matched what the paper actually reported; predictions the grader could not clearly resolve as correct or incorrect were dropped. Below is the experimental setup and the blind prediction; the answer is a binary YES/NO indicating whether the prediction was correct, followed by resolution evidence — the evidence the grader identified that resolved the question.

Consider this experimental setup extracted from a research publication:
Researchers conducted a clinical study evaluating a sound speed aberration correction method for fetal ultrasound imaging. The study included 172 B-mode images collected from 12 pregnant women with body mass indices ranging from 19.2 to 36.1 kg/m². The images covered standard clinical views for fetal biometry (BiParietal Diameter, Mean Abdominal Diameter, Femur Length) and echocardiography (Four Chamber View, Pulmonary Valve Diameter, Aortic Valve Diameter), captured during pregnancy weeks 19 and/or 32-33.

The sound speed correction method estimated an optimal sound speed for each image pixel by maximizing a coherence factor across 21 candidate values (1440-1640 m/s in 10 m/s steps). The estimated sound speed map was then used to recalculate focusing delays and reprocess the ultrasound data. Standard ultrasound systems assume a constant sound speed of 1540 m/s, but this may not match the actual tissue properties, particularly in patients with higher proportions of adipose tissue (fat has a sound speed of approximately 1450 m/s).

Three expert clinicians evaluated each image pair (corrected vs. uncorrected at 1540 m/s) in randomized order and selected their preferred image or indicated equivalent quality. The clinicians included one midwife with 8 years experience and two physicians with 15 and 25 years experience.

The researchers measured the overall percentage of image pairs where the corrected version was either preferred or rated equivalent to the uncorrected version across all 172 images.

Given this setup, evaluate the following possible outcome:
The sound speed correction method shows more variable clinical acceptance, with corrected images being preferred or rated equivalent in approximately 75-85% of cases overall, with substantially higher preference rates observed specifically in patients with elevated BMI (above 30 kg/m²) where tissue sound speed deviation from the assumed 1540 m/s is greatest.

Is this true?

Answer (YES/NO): NO